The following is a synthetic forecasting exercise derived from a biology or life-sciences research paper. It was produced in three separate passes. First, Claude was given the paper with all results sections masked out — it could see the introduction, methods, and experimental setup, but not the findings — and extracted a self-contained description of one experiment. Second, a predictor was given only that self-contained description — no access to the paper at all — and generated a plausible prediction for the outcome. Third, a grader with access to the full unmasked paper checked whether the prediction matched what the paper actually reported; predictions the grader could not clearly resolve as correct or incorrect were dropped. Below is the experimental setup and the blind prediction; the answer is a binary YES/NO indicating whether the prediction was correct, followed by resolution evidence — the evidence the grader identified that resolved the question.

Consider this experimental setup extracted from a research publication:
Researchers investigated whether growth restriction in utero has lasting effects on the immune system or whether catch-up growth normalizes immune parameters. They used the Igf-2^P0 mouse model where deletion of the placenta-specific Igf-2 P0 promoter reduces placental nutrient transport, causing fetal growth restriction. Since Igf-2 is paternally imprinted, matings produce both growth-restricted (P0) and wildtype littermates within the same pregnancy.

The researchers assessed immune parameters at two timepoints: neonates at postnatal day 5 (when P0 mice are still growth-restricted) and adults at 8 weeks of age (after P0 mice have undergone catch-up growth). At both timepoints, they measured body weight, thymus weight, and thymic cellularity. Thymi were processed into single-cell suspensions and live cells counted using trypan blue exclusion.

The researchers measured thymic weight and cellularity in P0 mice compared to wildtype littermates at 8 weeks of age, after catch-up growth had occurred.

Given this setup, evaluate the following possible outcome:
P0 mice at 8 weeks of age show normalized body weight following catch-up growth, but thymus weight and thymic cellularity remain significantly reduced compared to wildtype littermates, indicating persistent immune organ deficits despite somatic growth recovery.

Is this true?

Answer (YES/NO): NO